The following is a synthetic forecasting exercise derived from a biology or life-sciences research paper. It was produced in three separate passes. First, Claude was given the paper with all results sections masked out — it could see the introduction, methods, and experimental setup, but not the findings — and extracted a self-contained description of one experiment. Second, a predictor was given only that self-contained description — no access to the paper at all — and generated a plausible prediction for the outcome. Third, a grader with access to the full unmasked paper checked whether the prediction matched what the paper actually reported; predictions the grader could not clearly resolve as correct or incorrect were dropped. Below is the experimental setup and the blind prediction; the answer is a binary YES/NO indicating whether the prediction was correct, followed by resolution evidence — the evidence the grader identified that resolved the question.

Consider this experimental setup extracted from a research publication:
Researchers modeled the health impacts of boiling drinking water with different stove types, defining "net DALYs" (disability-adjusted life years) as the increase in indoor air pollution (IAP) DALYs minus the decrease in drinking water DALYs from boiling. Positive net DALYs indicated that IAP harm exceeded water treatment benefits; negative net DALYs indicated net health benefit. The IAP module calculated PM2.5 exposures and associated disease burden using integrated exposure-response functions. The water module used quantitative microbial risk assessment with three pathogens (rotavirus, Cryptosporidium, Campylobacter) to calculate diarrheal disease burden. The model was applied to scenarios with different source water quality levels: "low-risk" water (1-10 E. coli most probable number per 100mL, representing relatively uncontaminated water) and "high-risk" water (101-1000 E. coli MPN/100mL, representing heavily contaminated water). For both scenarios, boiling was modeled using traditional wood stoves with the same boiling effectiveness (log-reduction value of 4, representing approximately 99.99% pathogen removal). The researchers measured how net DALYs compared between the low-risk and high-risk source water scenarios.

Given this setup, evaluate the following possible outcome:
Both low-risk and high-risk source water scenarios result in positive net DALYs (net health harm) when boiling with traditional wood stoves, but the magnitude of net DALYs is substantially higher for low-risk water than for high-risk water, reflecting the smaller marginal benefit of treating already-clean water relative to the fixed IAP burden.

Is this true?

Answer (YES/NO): NO